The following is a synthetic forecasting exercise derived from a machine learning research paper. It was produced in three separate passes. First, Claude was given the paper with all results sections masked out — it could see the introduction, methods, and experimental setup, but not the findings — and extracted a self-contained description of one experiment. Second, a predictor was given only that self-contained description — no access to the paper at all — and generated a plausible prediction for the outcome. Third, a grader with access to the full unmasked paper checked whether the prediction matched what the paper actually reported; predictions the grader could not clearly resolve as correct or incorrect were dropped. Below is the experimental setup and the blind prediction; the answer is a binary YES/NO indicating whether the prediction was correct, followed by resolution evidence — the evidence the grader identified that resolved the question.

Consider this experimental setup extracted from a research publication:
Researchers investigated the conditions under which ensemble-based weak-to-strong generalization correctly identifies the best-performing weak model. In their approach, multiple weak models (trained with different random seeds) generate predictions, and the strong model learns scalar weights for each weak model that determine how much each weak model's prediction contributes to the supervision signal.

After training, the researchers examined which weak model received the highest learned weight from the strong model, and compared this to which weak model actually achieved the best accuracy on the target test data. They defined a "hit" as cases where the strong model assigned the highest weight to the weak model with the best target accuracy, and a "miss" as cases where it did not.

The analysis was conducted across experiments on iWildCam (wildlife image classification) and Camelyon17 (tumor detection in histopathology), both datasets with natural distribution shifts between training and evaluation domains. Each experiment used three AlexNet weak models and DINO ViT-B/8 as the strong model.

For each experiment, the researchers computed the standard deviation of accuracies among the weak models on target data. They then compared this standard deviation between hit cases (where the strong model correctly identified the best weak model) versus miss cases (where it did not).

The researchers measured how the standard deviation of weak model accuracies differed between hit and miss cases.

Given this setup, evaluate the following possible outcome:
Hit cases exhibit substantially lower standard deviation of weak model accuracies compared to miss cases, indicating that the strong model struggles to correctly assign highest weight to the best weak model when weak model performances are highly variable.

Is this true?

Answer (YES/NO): YES